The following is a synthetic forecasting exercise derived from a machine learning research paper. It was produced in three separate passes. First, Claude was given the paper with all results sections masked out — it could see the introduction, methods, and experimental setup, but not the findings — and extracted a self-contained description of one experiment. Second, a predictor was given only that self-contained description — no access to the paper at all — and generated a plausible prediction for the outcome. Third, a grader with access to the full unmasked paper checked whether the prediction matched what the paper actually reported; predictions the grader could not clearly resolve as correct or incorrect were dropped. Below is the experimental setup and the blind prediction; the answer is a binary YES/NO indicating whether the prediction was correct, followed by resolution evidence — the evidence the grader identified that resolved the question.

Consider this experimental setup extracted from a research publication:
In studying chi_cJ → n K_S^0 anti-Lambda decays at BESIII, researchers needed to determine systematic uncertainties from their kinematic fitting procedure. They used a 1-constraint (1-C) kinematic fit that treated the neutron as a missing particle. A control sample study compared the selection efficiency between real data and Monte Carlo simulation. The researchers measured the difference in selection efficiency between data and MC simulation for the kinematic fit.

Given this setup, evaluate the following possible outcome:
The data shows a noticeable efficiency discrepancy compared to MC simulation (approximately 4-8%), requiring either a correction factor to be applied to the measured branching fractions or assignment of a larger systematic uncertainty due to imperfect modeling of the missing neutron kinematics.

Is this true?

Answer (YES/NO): YES